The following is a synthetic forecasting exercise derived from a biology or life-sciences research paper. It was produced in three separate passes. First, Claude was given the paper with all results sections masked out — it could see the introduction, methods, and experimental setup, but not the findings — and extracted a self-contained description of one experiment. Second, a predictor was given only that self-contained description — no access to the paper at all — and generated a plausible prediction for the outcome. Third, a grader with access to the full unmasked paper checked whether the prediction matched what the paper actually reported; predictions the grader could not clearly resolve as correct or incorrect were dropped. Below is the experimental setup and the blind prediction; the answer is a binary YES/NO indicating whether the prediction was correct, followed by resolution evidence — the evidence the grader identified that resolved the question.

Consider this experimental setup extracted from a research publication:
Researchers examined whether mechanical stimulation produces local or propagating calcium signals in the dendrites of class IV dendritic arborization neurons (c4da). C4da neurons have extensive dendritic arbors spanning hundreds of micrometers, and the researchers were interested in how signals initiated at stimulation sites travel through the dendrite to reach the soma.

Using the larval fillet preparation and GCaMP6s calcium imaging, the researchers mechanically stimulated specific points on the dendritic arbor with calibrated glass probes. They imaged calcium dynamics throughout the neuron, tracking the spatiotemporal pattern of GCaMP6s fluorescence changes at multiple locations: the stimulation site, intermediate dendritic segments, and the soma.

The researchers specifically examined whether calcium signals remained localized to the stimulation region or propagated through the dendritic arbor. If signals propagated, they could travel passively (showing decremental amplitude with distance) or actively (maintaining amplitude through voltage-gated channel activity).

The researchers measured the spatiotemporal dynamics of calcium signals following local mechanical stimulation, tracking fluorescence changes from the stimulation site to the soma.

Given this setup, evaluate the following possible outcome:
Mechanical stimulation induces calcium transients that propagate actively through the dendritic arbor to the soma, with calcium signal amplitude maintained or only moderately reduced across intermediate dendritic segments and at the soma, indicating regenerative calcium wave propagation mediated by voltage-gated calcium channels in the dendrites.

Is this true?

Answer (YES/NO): YES